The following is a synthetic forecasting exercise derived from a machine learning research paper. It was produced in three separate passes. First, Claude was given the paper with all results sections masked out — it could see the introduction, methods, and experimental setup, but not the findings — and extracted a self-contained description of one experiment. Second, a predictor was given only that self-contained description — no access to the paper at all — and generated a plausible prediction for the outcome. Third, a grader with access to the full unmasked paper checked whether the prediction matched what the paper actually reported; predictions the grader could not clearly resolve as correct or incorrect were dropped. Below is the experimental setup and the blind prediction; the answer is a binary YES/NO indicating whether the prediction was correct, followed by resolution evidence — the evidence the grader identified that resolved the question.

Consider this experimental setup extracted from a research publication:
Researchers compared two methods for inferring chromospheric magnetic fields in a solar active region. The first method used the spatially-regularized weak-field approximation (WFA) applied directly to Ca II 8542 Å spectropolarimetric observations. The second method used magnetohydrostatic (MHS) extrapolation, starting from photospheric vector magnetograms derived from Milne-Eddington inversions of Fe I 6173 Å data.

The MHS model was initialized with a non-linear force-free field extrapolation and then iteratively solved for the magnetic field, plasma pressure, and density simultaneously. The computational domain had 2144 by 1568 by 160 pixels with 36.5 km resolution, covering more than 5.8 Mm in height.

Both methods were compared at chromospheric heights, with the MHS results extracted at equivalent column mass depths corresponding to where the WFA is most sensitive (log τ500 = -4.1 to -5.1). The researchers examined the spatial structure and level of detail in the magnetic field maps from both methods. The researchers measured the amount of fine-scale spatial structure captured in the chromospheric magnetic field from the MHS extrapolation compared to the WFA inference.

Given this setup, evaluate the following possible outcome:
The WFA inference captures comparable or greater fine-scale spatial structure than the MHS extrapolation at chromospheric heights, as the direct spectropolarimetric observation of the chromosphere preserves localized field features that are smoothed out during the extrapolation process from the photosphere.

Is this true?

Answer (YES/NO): YES